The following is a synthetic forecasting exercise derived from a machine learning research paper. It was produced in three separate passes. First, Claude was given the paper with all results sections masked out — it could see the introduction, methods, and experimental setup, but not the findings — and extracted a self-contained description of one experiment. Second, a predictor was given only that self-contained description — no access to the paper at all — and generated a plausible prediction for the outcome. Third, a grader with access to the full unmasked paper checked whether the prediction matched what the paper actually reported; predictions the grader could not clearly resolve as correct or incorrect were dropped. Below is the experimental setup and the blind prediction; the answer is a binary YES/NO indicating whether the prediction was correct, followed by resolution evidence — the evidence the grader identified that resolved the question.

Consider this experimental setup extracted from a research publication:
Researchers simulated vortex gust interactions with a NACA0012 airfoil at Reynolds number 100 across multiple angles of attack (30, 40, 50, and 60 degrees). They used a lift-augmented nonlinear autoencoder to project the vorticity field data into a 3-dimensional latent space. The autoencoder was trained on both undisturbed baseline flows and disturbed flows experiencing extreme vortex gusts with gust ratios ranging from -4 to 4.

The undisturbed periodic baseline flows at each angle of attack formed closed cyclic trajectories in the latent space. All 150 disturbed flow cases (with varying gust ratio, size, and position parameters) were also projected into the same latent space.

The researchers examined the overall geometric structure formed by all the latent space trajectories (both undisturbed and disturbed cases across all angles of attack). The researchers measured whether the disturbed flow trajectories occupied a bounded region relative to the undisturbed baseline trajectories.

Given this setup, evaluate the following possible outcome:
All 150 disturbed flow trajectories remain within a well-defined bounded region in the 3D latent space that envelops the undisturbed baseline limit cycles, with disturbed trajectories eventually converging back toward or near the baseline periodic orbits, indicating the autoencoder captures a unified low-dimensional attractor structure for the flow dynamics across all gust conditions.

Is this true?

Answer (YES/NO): YES